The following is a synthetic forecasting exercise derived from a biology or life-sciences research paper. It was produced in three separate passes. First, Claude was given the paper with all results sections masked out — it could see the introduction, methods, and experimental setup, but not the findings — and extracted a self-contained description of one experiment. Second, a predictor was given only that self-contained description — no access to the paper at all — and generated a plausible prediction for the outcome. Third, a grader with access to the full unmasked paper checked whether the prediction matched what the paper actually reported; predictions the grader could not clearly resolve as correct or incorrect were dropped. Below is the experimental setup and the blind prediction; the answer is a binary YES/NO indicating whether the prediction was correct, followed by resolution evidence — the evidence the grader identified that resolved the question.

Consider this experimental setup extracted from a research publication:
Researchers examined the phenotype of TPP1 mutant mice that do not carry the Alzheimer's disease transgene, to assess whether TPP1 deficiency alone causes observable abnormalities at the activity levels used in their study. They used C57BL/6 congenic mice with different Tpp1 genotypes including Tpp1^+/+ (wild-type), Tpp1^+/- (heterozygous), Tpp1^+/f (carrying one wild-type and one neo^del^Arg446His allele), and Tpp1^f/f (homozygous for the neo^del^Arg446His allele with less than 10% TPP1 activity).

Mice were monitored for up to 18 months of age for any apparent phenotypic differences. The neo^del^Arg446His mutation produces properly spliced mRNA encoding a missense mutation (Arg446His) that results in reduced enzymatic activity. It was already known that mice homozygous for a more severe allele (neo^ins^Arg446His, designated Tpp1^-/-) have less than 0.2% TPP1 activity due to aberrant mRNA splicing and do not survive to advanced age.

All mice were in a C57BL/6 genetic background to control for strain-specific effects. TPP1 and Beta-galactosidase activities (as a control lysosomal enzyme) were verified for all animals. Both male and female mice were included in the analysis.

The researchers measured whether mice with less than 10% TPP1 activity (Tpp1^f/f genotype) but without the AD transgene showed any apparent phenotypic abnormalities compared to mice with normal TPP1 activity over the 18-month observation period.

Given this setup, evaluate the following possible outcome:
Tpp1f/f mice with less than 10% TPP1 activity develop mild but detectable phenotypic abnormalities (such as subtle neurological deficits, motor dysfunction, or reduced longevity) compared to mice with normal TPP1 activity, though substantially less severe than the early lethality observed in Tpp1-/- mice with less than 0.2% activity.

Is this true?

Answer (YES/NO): NO